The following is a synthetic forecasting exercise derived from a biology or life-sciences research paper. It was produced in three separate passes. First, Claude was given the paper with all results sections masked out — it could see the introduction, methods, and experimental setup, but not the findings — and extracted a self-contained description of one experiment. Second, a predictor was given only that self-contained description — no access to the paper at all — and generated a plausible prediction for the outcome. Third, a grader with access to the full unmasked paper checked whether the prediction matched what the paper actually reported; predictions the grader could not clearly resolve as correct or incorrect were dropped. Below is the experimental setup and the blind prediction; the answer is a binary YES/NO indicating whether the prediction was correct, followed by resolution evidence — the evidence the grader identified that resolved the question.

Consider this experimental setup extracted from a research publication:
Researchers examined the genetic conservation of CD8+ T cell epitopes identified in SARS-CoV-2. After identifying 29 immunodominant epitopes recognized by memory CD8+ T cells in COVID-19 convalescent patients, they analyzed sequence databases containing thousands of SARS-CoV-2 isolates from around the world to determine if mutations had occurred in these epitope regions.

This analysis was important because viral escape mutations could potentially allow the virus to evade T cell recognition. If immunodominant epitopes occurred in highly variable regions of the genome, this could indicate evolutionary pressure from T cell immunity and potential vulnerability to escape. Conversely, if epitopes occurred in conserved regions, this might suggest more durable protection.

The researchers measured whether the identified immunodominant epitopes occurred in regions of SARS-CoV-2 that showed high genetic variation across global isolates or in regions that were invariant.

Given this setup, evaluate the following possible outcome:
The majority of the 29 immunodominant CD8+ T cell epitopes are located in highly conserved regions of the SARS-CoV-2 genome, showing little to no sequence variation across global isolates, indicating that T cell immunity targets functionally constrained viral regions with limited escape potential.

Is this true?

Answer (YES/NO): YES